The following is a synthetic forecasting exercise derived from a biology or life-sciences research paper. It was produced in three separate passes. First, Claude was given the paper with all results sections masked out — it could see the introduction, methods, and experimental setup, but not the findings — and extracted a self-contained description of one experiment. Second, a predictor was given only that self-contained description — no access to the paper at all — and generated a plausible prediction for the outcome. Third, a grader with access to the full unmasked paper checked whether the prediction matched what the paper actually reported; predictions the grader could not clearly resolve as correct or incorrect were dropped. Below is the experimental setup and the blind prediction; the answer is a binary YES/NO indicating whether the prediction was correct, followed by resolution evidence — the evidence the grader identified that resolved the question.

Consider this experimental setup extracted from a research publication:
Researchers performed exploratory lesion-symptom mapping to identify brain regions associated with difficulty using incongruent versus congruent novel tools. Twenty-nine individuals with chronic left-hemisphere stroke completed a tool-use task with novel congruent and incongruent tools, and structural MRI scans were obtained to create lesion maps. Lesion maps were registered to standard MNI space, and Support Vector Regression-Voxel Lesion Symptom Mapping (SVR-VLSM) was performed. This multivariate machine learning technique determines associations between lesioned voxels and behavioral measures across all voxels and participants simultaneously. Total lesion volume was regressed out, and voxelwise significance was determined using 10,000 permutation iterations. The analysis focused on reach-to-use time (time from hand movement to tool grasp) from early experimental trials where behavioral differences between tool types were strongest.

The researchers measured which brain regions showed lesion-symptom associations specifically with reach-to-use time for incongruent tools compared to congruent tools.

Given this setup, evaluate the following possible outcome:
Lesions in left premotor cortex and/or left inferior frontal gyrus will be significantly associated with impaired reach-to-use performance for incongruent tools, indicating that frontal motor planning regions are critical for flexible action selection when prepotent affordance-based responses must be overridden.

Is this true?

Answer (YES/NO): NO